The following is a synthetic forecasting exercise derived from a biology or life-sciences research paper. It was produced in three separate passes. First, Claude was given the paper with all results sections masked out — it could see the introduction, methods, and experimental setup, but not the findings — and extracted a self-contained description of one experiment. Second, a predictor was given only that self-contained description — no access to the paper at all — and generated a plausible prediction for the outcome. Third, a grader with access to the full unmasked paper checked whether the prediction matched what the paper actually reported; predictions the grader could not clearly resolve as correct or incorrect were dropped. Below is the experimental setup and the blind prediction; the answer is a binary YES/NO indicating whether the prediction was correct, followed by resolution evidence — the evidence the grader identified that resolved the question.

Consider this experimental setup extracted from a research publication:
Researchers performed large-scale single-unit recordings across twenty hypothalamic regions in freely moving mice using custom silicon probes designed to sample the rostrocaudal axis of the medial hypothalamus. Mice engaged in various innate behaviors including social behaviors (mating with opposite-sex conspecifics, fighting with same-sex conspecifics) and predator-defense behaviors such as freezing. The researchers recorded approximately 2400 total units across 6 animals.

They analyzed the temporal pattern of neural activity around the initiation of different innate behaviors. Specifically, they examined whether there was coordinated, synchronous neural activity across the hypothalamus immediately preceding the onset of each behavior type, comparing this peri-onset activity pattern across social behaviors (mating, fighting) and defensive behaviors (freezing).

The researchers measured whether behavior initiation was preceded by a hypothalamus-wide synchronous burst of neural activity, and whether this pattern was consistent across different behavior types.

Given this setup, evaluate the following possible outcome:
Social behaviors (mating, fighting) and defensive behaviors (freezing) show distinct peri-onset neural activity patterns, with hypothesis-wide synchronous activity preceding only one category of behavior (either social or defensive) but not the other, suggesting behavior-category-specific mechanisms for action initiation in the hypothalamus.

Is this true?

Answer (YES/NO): NO